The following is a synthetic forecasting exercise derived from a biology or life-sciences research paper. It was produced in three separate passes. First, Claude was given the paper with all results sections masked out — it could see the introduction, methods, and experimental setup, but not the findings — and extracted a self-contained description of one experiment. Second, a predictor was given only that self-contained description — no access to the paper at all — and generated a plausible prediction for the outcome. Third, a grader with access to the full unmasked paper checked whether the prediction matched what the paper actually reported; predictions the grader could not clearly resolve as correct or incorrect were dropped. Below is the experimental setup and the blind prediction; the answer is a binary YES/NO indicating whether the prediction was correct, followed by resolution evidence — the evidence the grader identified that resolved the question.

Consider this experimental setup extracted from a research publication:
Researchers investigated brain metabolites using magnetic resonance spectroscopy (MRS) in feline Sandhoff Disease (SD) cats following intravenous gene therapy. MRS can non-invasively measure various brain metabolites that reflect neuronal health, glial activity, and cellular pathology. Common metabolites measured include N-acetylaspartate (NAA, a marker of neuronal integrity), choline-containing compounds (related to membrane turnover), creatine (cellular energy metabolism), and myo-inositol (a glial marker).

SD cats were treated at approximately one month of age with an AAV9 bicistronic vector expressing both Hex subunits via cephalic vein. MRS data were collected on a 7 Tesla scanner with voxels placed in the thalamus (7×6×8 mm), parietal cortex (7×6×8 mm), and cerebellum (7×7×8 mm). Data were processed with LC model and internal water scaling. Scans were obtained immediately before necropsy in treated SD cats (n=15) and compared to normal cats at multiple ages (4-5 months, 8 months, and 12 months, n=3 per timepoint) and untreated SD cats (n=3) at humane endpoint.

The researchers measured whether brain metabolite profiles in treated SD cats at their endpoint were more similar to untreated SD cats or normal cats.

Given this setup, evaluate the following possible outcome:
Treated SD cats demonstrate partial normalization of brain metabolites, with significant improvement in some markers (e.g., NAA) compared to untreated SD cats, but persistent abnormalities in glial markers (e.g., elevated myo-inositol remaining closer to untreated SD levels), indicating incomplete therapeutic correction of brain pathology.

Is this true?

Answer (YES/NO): NO